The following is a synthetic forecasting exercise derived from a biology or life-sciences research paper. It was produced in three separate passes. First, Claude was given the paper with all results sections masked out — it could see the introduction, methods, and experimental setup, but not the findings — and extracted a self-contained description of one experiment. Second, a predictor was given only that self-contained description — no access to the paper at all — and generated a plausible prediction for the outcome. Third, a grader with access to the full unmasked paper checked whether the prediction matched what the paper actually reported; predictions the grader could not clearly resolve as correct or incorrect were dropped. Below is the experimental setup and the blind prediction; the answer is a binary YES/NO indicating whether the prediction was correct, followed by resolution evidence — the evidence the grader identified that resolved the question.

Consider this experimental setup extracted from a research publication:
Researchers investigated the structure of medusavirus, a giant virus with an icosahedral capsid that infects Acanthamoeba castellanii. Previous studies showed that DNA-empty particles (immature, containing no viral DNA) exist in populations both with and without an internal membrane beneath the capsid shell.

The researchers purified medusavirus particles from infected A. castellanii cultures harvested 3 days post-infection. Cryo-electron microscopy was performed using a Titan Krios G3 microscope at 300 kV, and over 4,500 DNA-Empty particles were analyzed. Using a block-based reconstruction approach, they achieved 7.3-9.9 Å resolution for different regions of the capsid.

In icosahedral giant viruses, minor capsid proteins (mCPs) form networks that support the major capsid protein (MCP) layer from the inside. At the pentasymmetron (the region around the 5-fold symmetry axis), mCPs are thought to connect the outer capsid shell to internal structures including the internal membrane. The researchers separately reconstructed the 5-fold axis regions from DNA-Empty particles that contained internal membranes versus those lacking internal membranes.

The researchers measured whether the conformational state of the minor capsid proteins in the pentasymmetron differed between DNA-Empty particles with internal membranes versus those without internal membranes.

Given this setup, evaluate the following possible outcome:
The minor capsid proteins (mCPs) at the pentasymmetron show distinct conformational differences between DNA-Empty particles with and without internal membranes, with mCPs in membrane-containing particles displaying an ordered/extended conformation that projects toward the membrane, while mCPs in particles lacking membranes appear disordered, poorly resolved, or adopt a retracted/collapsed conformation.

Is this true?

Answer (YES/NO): NO